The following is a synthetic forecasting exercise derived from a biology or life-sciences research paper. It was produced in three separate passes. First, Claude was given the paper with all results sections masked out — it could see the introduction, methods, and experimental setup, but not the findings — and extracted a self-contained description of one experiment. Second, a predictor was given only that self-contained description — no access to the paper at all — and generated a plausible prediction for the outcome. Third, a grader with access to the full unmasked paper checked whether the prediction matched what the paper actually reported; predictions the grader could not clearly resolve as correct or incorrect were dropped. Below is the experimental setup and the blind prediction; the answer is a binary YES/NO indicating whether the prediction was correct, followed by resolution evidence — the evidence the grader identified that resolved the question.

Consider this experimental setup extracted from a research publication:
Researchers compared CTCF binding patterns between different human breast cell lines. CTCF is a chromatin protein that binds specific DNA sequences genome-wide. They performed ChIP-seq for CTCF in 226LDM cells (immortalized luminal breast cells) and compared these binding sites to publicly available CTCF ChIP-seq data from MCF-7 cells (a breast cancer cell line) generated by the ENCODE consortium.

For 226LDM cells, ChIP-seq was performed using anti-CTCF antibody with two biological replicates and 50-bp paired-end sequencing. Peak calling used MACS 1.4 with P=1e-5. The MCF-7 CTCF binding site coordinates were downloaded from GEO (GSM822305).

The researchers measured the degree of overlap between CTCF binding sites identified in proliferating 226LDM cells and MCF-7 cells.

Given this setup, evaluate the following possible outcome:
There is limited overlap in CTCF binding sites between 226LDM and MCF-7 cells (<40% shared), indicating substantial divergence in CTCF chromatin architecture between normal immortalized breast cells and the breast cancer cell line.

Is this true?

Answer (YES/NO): NO